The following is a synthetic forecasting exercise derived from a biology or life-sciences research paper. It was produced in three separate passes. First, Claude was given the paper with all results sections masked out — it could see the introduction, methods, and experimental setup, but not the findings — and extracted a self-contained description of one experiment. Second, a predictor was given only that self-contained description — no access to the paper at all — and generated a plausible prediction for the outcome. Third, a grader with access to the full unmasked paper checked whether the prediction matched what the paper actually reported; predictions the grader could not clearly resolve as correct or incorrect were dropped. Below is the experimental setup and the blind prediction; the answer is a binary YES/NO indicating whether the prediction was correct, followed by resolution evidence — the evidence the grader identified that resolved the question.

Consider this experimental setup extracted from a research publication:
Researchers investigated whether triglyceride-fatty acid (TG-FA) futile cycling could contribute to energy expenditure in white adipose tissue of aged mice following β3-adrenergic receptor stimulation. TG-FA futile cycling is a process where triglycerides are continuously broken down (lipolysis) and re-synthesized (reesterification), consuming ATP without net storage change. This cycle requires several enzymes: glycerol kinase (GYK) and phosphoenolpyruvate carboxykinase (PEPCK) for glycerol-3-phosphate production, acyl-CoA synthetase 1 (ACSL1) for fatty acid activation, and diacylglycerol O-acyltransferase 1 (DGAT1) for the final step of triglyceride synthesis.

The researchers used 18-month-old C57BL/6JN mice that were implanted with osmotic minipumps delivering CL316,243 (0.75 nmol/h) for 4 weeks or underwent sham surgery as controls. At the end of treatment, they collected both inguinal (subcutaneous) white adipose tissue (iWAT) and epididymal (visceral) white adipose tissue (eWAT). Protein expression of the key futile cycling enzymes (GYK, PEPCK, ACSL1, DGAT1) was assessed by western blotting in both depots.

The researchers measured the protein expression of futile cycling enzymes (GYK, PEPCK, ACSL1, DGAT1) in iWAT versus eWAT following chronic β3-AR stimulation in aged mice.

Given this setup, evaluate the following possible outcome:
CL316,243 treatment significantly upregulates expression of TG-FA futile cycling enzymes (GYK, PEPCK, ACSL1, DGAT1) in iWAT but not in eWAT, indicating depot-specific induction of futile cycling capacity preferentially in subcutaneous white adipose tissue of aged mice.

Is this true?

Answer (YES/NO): NO